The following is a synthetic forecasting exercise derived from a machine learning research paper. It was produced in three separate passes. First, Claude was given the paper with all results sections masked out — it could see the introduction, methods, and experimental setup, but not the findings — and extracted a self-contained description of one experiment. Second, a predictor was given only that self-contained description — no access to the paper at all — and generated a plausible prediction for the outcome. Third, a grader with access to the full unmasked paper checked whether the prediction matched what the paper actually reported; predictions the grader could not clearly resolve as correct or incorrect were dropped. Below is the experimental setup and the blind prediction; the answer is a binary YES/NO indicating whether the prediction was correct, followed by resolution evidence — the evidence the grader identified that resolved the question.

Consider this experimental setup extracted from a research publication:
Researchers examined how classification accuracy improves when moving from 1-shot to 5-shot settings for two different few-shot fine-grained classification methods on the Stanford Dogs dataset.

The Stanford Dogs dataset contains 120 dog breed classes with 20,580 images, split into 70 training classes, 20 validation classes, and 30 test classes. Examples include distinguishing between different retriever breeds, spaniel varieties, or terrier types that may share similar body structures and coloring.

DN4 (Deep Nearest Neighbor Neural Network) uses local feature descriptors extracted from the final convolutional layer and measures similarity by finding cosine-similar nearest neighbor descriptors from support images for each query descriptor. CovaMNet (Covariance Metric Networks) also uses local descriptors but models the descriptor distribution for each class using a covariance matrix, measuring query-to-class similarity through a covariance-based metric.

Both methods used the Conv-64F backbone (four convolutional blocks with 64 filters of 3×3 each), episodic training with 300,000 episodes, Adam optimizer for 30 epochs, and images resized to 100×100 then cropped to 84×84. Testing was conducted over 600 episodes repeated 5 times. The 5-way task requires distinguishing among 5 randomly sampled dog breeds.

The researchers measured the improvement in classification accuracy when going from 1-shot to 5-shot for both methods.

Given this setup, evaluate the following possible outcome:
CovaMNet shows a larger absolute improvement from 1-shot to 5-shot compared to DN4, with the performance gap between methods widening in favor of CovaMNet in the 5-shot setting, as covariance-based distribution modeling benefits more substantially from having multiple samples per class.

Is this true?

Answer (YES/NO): NO